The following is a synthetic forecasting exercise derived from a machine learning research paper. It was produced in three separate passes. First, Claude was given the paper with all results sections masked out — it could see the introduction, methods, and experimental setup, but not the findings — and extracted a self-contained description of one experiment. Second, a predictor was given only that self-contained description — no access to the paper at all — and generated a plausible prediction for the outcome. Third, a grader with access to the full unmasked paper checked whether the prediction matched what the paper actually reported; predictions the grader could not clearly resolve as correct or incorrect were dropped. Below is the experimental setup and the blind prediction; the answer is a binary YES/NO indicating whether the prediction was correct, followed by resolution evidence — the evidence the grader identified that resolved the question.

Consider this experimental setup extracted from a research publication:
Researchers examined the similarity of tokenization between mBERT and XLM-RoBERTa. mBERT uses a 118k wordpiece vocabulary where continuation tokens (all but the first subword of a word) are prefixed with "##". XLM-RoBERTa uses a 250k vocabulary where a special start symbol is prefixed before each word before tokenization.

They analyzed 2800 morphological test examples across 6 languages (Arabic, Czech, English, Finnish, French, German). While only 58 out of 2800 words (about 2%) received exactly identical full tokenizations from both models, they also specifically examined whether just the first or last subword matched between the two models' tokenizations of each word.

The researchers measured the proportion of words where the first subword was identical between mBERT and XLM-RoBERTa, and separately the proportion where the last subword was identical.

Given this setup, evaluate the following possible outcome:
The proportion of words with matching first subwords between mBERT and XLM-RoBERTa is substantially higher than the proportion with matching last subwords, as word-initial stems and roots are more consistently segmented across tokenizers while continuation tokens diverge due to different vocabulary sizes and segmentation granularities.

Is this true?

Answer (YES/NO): NO